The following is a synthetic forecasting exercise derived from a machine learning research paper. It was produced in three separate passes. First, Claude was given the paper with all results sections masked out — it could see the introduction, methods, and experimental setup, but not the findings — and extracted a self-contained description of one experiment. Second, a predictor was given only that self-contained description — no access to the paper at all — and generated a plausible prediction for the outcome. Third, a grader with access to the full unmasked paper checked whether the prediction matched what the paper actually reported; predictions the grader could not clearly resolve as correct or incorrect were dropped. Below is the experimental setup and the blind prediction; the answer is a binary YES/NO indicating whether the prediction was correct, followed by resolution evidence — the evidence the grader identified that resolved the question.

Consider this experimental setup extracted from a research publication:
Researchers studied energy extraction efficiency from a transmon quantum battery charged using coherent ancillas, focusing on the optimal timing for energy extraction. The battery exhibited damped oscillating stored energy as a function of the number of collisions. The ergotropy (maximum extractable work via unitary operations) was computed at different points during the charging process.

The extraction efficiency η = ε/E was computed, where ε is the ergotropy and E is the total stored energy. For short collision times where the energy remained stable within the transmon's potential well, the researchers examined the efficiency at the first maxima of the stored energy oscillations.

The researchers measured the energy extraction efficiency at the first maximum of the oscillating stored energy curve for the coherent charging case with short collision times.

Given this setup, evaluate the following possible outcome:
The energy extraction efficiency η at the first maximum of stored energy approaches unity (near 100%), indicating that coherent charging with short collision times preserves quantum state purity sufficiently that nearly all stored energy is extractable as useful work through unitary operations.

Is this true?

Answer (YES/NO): NO